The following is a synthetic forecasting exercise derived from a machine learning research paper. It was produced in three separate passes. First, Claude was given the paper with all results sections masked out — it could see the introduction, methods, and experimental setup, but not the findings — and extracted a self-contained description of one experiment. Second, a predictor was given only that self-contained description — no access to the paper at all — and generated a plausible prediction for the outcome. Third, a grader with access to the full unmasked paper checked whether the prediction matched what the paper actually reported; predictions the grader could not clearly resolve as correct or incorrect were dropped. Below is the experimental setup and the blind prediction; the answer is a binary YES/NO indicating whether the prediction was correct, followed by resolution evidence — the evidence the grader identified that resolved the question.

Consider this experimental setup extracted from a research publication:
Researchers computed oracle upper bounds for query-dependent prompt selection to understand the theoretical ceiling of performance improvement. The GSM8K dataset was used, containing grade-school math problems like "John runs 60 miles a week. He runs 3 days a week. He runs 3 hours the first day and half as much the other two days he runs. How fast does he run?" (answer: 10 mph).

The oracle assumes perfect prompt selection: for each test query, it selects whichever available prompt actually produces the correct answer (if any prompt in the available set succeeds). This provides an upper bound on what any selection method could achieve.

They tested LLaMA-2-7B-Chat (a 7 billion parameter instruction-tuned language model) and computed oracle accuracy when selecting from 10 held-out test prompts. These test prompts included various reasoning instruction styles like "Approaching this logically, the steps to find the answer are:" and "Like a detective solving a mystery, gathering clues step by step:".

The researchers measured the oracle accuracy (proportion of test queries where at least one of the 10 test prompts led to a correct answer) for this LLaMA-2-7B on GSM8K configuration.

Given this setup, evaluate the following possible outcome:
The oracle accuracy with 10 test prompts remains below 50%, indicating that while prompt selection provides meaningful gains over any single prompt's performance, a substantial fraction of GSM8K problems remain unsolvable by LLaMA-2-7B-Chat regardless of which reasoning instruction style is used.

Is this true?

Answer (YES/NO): NO